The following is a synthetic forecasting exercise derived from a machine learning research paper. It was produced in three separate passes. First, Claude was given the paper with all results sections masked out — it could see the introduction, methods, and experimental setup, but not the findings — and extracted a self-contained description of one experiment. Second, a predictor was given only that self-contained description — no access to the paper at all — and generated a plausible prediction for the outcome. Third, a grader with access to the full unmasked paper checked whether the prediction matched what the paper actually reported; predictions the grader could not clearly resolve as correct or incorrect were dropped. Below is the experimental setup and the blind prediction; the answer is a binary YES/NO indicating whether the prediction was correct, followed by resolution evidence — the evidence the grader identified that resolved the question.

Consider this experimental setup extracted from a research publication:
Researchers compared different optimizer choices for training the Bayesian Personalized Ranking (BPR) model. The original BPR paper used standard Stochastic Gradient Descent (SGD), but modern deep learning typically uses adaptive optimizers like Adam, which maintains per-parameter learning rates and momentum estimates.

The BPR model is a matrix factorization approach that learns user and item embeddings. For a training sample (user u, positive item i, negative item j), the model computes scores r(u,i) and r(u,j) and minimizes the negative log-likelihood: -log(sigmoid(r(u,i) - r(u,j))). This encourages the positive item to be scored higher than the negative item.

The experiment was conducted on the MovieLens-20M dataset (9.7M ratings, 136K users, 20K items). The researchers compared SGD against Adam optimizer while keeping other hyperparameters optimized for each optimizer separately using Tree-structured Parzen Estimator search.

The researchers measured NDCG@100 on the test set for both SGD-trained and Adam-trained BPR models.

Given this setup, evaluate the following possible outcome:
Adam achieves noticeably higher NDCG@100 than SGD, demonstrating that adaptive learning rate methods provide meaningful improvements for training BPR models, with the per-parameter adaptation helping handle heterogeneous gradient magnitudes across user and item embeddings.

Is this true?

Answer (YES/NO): NO